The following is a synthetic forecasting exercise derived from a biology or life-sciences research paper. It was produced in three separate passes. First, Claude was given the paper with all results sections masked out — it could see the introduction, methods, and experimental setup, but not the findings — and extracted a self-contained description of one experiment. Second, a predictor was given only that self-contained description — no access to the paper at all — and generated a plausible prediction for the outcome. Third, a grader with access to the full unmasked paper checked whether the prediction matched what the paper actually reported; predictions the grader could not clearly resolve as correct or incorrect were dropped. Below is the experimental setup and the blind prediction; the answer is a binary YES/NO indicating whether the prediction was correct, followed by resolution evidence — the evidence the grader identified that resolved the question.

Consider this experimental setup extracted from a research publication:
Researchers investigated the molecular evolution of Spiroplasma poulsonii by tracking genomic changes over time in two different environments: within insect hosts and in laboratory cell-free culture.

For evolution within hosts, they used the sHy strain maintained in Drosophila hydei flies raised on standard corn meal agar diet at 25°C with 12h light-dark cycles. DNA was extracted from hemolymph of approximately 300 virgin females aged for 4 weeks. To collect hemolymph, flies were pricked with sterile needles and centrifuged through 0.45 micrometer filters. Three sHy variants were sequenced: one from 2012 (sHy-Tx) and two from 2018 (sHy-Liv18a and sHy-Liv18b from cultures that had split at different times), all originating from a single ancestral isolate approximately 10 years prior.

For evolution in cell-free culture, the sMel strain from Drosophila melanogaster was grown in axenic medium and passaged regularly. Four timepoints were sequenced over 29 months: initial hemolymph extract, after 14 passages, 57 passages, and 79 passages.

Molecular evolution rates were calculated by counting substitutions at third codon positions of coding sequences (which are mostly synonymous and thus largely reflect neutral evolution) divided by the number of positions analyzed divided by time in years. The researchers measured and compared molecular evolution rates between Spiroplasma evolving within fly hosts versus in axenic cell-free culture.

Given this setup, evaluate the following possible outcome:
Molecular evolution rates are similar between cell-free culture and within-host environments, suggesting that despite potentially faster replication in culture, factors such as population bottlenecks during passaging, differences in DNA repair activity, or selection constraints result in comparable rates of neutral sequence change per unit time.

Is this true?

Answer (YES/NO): YES